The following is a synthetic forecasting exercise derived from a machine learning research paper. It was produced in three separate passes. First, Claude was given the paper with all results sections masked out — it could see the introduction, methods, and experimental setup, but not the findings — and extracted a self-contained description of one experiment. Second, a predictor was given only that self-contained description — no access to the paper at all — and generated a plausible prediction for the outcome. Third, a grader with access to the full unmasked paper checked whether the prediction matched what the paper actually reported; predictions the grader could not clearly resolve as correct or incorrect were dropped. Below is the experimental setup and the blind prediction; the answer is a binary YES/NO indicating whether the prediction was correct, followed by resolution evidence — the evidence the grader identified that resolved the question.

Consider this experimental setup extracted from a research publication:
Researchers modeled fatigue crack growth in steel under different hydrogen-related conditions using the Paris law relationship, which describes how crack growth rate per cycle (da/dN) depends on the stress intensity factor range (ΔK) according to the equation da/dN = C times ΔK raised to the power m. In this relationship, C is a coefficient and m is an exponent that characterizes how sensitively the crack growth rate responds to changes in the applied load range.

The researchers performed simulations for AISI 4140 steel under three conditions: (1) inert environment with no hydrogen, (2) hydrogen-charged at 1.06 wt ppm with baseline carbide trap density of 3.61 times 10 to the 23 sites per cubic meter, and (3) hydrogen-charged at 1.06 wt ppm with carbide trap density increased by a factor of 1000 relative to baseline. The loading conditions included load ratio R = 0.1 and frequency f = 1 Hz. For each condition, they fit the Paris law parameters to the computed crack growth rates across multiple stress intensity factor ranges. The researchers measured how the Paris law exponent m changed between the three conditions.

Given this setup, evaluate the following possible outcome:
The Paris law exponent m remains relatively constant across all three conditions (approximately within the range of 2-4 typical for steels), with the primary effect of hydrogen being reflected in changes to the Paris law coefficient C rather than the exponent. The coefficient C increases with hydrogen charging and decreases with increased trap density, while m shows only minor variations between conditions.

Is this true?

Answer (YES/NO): NO